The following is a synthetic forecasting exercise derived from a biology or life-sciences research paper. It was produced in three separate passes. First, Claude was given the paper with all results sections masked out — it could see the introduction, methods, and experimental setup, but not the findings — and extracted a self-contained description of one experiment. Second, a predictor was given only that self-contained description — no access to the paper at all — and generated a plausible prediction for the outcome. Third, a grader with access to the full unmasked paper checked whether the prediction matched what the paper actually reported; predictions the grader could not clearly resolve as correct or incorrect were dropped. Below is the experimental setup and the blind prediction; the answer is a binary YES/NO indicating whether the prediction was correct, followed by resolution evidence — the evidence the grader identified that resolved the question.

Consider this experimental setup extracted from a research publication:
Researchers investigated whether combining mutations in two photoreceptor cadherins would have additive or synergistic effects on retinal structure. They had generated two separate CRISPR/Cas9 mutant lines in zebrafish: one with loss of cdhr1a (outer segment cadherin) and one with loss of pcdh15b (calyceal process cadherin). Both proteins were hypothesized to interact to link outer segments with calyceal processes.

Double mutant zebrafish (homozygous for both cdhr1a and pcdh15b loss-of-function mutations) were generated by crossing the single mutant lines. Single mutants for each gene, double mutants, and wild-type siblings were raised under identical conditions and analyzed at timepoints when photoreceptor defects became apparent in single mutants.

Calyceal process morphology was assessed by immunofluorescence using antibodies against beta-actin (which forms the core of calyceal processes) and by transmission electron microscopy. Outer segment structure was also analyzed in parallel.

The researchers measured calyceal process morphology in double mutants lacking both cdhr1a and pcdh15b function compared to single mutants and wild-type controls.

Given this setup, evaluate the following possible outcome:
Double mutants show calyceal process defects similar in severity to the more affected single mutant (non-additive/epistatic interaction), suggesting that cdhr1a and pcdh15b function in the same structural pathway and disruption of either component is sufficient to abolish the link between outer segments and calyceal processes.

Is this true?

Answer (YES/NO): NO